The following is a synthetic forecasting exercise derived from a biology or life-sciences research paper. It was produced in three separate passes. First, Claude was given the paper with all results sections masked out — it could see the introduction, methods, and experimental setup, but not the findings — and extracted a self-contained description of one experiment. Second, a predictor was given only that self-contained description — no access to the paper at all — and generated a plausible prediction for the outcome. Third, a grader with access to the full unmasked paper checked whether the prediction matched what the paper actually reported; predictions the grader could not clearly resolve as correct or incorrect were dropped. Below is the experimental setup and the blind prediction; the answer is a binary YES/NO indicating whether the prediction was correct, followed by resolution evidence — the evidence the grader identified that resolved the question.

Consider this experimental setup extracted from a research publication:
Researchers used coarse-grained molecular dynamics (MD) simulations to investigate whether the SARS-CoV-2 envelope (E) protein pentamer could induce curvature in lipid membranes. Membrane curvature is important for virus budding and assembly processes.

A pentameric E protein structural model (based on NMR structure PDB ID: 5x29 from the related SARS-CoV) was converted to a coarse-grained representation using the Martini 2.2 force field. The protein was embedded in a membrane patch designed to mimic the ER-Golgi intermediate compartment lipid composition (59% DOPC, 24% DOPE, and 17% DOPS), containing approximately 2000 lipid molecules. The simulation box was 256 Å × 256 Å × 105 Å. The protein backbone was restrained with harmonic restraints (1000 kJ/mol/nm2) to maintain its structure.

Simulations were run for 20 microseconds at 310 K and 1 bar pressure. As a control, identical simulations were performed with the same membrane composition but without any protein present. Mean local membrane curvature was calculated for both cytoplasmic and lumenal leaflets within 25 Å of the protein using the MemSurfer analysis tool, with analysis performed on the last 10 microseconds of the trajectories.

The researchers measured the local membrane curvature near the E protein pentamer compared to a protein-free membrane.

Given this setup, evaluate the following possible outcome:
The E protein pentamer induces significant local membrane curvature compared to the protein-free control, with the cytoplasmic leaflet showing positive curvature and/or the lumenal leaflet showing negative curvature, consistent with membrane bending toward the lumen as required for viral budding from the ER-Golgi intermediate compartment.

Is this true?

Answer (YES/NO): NO